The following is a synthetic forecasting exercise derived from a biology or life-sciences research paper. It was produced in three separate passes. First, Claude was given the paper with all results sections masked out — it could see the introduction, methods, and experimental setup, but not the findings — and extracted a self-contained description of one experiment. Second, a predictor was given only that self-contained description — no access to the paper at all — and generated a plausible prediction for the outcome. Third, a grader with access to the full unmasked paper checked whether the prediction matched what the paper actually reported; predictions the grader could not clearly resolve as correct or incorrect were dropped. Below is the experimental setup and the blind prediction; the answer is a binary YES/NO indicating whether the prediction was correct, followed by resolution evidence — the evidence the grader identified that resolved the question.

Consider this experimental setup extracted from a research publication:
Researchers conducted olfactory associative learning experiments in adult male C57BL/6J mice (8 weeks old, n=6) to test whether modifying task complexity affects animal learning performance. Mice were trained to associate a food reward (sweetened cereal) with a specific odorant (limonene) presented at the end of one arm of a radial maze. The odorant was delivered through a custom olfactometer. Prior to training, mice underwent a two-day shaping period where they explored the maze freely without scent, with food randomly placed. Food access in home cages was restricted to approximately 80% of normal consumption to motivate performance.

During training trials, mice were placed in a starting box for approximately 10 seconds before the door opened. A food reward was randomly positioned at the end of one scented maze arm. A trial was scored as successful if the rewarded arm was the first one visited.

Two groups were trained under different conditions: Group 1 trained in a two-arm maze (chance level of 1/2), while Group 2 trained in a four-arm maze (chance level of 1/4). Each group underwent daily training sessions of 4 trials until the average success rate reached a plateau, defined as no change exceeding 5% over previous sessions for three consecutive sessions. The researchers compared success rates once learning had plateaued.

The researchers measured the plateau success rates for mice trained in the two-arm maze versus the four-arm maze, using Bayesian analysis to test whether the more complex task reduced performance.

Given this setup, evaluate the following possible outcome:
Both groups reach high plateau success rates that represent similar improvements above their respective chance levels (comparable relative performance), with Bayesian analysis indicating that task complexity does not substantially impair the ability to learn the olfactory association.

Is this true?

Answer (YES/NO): NO